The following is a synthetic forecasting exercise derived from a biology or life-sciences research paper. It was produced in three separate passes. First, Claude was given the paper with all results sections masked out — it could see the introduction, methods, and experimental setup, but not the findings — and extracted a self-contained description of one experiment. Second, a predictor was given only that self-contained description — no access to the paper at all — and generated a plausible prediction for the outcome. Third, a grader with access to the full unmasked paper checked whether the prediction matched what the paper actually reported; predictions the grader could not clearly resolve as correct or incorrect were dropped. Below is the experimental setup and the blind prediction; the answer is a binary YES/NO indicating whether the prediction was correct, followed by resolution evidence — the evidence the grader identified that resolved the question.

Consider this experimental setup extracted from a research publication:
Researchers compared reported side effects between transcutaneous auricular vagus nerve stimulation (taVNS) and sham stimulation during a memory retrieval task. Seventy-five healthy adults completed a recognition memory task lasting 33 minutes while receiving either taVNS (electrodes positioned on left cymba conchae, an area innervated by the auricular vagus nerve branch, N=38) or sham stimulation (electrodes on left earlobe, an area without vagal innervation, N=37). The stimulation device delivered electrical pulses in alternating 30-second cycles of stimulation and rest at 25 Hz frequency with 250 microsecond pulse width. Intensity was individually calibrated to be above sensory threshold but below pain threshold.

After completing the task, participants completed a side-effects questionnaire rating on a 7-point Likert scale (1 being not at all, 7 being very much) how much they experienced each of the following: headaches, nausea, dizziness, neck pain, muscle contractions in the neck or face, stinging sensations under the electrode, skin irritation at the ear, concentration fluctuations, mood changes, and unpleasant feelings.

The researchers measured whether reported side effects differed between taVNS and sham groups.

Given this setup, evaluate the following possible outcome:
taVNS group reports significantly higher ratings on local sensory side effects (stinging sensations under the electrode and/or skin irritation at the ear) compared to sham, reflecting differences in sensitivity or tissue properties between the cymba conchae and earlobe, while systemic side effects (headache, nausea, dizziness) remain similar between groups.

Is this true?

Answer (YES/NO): NO